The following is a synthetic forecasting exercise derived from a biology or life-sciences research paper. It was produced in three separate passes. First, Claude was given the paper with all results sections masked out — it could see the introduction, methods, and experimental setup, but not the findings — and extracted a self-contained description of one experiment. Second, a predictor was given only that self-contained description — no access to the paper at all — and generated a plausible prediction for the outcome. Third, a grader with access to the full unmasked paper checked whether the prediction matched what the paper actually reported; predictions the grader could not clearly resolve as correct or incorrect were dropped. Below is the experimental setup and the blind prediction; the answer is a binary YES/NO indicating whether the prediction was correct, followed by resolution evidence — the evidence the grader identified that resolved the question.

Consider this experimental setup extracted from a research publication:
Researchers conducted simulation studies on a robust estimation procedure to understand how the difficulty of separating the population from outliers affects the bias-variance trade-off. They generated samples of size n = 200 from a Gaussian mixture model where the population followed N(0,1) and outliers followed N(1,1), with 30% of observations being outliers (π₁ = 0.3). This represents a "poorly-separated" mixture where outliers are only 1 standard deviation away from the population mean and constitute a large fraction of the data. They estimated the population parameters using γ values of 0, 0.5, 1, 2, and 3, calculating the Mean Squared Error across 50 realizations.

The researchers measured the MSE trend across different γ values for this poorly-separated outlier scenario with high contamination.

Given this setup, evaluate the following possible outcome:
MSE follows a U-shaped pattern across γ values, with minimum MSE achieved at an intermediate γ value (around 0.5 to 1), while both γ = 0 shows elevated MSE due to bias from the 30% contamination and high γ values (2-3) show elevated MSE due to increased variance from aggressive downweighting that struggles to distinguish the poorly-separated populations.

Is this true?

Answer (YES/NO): NO